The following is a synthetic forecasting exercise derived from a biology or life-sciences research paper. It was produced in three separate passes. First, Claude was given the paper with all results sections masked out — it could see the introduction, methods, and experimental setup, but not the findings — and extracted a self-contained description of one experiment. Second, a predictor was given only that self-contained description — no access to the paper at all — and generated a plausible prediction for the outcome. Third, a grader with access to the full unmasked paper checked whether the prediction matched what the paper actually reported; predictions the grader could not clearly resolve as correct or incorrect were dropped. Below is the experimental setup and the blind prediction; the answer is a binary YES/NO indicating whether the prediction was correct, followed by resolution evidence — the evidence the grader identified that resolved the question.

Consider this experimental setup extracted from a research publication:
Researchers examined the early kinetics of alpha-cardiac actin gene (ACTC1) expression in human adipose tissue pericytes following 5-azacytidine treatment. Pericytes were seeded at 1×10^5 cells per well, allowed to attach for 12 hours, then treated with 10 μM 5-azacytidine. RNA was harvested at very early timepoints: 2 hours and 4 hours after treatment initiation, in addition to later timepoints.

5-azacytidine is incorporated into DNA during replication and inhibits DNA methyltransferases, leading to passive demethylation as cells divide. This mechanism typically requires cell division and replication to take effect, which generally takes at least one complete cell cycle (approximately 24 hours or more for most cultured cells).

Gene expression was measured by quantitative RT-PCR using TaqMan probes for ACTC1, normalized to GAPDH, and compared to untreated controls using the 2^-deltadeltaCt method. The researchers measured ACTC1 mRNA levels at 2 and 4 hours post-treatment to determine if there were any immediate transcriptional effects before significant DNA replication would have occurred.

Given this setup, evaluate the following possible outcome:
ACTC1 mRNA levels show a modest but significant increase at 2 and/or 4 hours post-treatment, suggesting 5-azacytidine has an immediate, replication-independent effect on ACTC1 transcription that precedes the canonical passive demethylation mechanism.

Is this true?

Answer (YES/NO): NO